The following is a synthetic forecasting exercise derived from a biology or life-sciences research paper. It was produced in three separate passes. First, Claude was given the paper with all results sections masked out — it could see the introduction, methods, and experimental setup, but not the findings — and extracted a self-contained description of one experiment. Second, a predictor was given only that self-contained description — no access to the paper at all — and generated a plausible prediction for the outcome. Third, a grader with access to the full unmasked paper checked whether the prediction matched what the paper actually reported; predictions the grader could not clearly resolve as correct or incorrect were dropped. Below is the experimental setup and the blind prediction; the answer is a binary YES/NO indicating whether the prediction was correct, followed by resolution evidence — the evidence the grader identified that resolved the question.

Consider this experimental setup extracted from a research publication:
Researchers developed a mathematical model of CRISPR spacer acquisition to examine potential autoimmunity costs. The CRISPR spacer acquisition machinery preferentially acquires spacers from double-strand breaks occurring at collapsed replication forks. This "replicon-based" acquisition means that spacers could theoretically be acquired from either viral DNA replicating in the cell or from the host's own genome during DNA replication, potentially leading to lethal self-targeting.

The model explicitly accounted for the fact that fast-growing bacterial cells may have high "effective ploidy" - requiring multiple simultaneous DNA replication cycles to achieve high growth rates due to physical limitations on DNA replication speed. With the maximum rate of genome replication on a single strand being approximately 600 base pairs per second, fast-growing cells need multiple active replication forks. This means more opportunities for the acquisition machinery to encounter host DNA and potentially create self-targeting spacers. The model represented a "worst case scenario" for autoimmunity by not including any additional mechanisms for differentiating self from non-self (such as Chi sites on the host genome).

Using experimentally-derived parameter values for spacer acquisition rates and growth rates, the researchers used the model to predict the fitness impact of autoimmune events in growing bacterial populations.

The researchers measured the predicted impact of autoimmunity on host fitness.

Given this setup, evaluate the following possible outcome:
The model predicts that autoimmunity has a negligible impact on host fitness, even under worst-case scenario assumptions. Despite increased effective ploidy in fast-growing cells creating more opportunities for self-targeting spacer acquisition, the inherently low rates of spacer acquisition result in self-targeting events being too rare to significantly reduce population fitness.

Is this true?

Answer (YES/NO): YES